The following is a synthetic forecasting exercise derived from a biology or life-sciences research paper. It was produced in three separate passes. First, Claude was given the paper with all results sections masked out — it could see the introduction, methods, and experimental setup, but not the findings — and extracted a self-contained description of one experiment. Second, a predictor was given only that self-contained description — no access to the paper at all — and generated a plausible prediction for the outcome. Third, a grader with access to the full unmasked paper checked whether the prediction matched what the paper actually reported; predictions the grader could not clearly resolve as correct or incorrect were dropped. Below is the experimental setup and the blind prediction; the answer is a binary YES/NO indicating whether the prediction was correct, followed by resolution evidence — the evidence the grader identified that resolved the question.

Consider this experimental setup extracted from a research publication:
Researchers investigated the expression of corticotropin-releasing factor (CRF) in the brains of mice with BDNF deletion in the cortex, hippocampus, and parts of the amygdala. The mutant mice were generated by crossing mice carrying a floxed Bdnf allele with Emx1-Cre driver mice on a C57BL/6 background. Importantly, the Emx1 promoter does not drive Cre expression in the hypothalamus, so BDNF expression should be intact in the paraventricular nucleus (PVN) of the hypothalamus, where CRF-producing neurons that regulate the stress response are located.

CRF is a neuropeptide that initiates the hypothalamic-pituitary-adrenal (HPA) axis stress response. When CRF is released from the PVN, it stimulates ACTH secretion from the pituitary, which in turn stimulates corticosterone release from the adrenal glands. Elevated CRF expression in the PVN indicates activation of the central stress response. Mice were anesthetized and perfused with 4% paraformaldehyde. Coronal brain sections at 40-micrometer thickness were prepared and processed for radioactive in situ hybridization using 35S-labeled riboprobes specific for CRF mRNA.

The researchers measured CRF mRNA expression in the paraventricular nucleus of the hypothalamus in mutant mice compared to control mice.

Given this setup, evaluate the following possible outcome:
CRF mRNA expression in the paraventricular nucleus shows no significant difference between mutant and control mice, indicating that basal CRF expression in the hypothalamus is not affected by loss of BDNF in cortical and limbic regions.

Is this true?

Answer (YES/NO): NO